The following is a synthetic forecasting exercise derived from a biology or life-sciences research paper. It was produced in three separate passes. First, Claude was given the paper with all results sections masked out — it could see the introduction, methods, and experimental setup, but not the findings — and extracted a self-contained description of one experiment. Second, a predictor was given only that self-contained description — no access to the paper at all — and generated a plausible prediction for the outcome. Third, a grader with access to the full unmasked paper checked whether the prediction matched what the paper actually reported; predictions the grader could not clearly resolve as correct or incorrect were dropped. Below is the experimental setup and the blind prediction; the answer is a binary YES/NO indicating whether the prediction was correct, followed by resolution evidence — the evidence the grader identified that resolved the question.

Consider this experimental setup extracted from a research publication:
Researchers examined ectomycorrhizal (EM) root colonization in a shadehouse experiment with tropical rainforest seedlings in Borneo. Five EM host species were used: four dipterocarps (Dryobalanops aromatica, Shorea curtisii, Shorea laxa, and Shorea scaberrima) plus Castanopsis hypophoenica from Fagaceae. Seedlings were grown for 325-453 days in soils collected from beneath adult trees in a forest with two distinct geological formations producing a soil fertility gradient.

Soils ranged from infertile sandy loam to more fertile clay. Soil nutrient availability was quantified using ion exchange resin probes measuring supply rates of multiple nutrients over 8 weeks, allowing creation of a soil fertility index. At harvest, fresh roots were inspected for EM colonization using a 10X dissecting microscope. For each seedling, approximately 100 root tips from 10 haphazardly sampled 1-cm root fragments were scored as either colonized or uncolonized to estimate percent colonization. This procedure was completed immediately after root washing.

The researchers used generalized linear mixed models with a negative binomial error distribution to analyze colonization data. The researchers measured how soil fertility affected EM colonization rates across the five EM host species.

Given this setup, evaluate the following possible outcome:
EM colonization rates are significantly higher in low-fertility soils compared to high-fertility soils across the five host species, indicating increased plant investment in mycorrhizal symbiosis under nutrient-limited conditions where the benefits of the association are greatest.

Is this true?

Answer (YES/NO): NO